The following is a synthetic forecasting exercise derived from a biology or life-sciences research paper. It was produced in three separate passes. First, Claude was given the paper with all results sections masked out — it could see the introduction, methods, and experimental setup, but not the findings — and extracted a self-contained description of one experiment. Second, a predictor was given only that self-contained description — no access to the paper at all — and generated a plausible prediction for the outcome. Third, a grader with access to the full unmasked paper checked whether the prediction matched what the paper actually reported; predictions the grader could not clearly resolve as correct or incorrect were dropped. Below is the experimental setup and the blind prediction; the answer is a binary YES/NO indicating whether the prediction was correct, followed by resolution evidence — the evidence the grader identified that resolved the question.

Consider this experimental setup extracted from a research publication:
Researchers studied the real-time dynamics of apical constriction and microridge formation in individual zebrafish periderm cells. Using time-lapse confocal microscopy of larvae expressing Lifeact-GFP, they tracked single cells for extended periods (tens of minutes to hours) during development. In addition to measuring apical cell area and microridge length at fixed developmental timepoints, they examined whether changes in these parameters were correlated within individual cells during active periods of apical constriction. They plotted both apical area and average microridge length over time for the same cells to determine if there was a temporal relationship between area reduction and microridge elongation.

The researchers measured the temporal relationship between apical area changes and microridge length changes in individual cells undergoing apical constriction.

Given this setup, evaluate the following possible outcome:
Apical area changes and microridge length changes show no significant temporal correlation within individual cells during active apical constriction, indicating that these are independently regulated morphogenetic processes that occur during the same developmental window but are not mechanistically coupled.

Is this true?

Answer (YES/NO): NO